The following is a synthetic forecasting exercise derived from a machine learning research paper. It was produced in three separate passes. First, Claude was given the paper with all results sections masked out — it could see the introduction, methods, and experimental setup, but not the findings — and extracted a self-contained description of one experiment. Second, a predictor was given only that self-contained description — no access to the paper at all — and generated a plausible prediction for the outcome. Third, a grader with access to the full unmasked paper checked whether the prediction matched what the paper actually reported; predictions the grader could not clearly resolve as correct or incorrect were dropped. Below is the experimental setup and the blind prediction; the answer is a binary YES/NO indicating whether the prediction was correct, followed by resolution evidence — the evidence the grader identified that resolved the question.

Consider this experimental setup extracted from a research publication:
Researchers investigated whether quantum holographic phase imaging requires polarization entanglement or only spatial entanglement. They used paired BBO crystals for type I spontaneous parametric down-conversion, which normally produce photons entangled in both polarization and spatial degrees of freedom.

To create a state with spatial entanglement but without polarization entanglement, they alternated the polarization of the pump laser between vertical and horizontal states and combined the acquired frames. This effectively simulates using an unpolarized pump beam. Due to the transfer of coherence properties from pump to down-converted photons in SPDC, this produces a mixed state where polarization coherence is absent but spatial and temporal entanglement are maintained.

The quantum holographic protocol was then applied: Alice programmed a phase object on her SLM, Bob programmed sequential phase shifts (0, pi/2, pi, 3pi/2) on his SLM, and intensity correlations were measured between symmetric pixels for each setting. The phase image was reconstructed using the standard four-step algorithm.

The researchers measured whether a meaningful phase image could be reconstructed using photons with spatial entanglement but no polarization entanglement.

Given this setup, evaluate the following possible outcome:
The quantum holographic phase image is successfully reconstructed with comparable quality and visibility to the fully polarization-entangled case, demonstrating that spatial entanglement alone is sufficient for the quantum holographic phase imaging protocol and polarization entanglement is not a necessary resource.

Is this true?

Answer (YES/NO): NO